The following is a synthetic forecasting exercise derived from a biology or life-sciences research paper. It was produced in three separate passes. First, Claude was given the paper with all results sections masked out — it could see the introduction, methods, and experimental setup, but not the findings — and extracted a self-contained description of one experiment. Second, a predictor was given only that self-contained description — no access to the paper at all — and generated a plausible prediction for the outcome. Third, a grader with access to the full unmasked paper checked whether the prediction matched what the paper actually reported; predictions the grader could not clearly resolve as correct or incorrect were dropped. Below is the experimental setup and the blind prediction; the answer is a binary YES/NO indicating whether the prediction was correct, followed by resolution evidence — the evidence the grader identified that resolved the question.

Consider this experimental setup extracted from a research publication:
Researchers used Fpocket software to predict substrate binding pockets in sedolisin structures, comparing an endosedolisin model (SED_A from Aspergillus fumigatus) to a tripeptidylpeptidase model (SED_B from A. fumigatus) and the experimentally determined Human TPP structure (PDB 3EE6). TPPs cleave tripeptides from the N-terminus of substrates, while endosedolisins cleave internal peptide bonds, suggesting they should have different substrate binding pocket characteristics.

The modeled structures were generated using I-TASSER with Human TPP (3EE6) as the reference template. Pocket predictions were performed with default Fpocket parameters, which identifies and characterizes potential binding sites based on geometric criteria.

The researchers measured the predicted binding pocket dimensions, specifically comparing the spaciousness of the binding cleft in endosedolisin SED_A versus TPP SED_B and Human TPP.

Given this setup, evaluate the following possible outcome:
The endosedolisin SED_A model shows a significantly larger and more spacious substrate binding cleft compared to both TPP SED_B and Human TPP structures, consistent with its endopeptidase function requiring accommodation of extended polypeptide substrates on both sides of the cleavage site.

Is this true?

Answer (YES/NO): YES